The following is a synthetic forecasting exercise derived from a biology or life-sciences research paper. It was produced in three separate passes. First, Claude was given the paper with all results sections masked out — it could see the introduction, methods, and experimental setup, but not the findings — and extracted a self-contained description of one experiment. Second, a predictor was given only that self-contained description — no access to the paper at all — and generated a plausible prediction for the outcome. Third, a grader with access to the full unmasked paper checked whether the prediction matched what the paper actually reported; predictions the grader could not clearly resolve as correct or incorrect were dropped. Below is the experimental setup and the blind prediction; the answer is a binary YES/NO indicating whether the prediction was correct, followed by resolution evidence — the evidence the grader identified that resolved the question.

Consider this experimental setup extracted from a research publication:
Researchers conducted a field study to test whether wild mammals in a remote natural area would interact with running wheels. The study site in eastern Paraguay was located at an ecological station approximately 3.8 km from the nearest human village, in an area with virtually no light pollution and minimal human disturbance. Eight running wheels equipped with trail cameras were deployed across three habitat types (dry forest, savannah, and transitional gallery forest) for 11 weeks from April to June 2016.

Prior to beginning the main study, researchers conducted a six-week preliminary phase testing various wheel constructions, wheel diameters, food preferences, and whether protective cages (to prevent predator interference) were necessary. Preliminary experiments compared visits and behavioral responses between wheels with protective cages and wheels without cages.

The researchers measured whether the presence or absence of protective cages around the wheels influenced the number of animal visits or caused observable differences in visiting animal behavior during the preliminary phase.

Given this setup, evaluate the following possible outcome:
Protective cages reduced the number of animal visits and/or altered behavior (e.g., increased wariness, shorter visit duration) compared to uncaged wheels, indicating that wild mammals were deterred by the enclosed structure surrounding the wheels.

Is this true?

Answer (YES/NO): NO